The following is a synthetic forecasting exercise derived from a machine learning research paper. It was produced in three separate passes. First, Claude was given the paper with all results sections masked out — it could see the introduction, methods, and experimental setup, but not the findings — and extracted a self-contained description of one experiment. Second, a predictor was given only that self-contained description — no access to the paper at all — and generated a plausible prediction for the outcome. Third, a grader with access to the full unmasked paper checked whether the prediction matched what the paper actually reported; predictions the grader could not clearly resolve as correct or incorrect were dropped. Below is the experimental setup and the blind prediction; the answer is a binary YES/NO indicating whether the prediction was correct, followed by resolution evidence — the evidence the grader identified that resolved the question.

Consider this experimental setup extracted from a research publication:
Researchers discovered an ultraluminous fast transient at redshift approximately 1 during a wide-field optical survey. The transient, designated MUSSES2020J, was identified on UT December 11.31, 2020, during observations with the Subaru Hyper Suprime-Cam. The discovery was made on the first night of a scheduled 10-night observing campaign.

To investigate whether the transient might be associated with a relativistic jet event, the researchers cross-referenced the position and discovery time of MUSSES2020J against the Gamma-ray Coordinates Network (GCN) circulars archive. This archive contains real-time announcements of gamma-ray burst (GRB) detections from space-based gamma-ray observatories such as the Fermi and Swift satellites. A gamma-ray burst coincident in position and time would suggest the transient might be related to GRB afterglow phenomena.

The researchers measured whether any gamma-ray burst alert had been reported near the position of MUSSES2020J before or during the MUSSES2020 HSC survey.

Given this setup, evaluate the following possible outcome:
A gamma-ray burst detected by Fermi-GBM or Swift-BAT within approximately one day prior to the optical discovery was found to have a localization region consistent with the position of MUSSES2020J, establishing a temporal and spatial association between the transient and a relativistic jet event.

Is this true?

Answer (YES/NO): NO